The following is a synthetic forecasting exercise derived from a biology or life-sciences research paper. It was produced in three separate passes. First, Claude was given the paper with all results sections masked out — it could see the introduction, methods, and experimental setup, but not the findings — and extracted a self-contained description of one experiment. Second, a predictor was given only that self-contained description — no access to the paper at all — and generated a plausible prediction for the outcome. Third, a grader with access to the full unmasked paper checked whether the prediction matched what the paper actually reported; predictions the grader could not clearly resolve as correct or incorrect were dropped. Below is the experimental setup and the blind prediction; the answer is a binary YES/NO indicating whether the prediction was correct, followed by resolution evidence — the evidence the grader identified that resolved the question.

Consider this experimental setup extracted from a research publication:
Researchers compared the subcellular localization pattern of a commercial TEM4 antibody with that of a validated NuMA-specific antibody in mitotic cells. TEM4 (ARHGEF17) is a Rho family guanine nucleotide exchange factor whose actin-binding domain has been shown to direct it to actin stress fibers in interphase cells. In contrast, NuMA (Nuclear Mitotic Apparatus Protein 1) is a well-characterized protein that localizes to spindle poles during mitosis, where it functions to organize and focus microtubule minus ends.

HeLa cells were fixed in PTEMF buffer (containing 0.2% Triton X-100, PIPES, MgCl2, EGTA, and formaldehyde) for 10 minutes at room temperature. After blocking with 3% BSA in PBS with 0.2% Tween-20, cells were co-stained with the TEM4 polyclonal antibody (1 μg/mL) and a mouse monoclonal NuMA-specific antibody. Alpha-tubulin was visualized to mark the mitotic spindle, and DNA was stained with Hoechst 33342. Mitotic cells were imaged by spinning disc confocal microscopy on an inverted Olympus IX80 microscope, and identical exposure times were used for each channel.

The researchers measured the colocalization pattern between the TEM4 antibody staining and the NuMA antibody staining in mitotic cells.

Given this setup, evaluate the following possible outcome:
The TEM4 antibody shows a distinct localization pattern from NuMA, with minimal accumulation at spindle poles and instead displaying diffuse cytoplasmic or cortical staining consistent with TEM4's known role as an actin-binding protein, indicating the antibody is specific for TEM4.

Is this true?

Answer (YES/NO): NO